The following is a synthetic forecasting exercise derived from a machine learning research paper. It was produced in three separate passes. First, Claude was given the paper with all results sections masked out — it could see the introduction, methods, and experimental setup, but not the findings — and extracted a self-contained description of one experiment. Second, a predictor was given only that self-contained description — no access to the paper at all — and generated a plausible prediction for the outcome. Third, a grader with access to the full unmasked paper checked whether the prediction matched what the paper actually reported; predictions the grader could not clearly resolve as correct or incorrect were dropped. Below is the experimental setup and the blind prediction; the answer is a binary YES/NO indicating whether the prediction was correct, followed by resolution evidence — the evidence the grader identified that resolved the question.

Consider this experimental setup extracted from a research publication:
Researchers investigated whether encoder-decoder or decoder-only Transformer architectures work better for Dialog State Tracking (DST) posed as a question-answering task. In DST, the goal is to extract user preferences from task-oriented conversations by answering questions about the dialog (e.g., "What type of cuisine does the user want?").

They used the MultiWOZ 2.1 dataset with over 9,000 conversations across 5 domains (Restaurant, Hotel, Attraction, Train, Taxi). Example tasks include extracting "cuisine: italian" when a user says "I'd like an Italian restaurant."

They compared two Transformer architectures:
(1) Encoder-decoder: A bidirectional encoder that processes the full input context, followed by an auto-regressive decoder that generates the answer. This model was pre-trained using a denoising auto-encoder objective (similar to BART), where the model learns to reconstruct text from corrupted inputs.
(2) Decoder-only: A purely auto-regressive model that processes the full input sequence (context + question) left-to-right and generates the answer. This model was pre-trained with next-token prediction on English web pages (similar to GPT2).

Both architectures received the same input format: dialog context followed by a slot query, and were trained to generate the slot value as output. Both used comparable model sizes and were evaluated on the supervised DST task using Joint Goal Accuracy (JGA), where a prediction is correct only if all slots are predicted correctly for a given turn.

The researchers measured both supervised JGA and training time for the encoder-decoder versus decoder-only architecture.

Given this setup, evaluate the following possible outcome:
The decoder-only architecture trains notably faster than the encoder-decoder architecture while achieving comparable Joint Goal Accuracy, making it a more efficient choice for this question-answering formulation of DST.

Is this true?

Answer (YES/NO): NO